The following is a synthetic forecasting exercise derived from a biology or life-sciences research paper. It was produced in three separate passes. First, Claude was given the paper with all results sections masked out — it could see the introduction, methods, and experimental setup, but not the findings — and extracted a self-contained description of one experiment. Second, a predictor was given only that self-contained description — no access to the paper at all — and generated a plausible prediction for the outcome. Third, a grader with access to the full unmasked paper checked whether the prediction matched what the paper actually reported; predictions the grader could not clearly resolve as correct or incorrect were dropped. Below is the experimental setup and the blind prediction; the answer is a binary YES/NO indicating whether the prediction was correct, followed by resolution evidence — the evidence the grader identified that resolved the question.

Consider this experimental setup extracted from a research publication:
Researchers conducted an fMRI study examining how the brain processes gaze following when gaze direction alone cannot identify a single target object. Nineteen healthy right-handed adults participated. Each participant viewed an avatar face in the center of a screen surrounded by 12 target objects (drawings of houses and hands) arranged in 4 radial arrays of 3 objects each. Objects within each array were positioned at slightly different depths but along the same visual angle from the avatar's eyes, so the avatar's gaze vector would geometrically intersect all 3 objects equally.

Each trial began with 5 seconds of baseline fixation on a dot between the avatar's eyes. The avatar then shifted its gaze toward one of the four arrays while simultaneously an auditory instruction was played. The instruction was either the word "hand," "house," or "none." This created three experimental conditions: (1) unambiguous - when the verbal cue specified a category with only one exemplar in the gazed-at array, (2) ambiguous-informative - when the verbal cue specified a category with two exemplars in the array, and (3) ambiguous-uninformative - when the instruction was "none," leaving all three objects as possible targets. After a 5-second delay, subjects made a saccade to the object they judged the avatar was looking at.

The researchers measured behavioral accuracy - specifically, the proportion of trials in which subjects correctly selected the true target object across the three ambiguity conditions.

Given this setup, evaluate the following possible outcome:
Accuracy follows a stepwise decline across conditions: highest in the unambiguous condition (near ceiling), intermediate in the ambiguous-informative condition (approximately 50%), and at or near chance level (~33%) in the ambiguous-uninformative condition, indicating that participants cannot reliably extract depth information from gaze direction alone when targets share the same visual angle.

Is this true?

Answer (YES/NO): YES